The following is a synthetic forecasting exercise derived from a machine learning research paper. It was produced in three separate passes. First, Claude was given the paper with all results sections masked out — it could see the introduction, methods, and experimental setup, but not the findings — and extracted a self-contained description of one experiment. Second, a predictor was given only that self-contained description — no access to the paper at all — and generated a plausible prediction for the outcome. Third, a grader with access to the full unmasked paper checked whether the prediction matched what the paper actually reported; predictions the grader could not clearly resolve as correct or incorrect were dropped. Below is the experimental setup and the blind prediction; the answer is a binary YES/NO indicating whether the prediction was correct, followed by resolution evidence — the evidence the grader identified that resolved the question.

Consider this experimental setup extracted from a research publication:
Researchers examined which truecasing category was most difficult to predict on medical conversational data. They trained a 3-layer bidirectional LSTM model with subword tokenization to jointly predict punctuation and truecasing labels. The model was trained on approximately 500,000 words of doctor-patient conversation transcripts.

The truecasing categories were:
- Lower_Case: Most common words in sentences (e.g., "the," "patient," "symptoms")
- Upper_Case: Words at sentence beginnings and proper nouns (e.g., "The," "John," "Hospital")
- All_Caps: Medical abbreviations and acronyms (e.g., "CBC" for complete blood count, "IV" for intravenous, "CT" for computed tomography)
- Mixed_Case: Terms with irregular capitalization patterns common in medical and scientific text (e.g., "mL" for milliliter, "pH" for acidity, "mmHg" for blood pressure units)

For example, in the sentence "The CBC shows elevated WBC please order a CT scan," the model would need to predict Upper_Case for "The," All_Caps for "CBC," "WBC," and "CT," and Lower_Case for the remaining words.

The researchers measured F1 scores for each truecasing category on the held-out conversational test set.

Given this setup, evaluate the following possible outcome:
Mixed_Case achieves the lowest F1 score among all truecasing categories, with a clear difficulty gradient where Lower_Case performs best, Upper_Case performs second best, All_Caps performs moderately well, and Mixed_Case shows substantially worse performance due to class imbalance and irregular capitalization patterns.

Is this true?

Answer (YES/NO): NO